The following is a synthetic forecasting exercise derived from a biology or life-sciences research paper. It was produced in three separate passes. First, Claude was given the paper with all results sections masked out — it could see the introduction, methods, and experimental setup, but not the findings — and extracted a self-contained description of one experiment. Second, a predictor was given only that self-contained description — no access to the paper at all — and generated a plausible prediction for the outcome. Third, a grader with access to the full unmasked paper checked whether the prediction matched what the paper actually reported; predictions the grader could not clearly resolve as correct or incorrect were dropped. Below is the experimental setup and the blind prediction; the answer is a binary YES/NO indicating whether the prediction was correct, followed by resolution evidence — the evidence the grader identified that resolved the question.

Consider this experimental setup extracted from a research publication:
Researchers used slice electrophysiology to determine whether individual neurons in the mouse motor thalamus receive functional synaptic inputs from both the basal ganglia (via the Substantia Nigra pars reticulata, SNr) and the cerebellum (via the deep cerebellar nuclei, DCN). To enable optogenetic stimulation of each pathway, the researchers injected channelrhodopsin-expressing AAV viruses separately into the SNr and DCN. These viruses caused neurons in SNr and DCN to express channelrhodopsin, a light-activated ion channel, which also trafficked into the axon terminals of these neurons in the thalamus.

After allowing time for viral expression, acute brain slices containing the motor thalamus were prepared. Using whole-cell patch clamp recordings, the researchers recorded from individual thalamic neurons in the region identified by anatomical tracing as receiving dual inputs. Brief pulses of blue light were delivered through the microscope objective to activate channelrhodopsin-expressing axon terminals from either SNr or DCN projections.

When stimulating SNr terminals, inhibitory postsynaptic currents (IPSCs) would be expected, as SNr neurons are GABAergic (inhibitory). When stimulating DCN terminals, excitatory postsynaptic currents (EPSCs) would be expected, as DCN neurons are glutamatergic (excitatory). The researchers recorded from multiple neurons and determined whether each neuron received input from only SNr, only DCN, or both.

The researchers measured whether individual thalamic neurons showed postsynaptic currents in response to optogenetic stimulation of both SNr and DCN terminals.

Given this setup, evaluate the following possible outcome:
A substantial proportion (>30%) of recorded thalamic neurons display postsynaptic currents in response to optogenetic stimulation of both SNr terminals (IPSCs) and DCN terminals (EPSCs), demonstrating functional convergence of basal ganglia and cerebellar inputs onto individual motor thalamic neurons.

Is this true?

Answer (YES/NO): NO